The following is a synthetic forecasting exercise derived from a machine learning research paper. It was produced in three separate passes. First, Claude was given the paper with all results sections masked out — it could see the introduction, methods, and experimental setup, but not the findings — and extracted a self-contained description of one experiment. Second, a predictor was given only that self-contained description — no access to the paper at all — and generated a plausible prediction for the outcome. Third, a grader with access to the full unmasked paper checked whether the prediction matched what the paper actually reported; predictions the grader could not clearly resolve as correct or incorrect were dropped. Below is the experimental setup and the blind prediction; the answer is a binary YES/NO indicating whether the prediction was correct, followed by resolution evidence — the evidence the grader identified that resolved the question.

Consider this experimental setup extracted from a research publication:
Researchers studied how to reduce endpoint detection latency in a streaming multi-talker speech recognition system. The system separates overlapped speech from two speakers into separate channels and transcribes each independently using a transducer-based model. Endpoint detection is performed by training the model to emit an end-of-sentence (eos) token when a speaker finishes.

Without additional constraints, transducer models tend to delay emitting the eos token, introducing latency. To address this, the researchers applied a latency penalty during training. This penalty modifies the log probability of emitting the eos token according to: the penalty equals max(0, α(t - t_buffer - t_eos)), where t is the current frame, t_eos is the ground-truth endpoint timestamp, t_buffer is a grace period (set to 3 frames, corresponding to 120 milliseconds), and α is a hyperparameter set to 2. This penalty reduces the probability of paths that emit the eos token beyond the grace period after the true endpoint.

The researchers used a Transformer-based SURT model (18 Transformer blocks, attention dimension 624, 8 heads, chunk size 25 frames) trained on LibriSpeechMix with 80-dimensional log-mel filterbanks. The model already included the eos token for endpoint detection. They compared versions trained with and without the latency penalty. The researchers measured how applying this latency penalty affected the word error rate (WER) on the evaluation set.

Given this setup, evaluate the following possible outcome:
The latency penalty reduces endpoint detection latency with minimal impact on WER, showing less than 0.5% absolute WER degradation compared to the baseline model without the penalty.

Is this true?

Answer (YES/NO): NO